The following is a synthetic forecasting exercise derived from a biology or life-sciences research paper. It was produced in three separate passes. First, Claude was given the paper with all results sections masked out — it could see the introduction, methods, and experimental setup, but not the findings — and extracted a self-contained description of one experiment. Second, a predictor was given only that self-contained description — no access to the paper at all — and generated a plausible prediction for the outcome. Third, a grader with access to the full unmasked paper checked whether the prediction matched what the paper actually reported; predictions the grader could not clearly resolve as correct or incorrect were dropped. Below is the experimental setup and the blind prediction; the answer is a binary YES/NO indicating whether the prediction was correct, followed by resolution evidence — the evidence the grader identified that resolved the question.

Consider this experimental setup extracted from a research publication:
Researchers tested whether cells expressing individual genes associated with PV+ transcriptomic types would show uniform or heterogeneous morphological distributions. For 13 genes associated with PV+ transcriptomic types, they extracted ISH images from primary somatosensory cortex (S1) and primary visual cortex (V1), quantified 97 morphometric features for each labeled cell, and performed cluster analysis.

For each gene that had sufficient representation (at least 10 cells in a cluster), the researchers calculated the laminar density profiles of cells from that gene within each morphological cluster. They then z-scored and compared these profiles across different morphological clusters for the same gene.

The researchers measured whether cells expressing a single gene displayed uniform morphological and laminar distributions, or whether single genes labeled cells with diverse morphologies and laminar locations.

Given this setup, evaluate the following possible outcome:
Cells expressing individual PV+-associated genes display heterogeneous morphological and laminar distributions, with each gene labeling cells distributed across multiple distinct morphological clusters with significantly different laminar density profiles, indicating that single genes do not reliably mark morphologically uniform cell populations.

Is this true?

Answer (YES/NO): YES